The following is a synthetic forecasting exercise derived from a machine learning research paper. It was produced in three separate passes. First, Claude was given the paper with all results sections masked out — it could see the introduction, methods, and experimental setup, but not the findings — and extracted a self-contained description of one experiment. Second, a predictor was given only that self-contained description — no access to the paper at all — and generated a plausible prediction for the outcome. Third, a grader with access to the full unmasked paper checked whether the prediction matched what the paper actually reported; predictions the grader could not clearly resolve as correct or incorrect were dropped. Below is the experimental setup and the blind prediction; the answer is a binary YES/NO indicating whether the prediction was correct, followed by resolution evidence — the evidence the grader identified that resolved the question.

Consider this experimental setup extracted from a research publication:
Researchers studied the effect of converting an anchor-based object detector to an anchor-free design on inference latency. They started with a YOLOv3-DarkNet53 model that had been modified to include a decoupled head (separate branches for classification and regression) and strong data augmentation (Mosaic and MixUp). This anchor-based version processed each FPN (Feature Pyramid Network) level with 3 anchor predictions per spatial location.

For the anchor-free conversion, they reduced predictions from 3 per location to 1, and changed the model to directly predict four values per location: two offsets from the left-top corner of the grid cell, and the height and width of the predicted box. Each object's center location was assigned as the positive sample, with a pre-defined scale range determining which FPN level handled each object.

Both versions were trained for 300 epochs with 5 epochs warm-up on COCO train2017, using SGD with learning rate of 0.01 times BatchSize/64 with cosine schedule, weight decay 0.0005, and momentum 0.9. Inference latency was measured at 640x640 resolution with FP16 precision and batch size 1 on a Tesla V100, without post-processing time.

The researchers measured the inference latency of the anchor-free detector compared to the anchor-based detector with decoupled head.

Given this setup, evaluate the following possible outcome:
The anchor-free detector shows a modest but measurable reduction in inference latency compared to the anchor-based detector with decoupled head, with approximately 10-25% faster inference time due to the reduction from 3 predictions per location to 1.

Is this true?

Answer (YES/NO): NO